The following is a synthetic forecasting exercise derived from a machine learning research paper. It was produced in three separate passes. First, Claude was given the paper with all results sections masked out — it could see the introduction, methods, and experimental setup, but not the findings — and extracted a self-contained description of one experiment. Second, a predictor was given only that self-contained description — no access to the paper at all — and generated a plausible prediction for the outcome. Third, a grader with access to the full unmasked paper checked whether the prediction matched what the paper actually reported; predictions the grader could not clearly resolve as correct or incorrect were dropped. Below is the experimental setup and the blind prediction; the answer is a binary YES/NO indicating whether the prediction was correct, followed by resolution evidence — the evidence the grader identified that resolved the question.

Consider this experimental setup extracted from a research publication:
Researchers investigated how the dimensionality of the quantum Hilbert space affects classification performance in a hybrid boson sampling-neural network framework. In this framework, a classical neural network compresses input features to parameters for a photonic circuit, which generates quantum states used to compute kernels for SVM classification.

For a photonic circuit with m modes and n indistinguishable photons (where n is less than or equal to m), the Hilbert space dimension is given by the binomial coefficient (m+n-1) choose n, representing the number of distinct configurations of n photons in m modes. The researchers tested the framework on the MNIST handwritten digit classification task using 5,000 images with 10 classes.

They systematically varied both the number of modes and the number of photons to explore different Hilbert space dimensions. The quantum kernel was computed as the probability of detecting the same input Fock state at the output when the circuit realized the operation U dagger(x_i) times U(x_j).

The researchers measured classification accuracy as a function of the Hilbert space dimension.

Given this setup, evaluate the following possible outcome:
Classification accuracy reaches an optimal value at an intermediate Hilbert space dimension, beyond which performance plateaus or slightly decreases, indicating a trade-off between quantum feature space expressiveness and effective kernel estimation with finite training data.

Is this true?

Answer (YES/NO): NO